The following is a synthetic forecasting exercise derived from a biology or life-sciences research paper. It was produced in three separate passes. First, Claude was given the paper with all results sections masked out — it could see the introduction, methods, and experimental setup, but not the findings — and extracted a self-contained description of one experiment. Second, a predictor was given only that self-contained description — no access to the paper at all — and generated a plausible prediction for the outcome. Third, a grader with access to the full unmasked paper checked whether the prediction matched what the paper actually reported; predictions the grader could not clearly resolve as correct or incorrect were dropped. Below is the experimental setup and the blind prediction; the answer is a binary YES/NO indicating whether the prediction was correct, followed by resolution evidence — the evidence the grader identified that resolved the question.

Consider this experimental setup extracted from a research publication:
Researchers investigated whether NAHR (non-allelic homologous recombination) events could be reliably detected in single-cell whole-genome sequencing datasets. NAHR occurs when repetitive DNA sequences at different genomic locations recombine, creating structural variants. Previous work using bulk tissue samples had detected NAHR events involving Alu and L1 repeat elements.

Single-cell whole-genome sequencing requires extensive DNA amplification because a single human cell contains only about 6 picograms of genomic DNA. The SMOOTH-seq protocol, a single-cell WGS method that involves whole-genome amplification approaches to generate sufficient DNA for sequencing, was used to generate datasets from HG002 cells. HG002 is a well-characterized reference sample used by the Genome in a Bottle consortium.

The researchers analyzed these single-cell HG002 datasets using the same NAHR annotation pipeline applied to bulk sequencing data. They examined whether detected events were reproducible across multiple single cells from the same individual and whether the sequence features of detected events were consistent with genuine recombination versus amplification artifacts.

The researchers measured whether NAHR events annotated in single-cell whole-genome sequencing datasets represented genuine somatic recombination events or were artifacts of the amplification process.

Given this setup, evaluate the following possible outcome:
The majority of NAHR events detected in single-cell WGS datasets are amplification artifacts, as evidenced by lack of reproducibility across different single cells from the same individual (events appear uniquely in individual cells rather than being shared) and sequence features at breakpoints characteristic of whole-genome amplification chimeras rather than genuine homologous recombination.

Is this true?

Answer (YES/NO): NO